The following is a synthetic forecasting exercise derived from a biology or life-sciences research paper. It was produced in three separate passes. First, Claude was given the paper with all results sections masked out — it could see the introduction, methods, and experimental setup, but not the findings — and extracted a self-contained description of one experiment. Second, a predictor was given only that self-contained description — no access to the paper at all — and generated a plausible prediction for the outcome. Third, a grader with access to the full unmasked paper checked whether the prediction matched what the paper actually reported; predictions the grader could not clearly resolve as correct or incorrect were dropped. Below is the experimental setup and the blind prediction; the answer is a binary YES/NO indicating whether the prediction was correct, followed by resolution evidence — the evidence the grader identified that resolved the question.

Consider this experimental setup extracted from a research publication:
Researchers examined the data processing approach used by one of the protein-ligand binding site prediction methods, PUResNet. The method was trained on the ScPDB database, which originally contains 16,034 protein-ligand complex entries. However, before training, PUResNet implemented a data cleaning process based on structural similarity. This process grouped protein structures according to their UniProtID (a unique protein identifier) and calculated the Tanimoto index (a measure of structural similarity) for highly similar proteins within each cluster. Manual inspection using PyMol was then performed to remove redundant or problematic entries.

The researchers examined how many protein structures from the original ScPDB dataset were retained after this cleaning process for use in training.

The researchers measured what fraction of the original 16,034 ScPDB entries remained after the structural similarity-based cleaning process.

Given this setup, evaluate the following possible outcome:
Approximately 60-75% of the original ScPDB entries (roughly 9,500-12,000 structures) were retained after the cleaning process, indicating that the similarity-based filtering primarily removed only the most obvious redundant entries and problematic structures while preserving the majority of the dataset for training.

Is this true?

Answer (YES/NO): NO